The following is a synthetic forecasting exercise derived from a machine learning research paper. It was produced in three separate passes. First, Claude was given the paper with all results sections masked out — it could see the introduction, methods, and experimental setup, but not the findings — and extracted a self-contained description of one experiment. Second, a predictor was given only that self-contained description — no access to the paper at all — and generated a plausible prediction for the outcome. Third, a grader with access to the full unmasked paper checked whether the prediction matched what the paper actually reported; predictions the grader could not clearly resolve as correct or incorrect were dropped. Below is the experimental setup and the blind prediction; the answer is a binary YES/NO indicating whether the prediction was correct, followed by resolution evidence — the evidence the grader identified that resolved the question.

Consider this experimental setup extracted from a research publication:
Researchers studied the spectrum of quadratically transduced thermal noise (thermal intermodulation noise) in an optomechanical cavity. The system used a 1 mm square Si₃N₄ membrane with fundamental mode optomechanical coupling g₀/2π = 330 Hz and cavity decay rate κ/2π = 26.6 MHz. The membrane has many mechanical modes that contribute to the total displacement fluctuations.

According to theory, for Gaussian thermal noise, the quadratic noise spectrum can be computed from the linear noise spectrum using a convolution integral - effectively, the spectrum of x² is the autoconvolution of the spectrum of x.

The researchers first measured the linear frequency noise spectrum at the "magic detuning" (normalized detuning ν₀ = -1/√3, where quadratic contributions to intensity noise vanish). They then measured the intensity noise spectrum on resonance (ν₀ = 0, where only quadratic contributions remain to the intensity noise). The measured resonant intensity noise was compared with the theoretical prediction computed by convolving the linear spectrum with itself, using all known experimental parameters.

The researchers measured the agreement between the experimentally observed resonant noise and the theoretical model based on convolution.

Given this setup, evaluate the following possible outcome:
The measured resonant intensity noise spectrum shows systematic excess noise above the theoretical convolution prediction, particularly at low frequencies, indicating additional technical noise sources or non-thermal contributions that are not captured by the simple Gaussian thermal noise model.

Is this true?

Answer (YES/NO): NO